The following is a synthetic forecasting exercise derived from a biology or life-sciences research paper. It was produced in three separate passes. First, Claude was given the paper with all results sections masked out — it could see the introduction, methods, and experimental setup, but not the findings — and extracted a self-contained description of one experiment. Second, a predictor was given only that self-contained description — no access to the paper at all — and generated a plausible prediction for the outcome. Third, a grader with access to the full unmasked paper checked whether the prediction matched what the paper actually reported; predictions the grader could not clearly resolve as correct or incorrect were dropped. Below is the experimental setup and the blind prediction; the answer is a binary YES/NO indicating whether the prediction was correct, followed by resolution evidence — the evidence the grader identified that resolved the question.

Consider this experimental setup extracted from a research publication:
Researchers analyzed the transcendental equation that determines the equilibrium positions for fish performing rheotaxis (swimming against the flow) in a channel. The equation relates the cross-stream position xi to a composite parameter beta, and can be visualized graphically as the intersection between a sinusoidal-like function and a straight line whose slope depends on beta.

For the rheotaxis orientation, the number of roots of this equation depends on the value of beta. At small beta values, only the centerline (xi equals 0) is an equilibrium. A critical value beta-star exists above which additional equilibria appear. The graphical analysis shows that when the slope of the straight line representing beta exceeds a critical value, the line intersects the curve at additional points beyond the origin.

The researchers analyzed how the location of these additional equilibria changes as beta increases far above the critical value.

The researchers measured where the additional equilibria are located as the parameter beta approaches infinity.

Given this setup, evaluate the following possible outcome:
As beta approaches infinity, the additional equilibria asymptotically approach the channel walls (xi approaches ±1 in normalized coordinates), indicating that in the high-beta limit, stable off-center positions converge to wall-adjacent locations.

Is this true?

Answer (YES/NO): NO